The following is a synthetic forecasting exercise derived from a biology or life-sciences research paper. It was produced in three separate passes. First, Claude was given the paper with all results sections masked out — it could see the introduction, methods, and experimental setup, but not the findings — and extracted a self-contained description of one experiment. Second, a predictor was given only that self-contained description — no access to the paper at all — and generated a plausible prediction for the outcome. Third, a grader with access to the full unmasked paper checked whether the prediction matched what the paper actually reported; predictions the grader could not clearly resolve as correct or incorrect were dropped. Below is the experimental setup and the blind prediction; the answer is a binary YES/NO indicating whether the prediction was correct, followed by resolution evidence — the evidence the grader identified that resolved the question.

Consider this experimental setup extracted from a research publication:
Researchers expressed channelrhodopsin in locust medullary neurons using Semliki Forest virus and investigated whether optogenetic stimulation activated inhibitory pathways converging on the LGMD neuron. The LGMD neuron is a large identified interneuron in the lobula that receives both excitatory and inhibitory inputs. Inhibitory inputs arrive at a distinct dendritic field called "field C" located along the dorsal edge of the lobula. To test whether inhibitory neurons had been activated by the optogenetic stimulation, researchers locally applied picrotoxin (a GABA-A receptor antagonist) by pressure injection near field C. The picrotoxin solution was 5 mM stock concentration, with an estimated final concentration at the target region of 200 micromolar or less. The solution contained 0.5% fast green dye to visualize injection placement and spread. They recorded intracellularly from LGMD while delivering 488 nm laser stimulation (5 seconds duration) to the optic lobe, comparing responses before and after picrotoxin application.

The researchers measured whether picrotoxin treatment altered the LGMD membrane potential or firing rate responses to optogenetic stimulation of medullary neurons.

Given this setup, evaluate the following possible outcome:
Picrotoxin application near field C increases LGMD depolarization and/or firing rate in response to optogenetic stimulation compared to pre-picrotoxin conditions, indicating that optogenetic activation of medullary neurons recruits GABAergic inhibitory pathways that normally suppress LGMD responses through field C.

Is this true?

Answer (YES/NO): YES